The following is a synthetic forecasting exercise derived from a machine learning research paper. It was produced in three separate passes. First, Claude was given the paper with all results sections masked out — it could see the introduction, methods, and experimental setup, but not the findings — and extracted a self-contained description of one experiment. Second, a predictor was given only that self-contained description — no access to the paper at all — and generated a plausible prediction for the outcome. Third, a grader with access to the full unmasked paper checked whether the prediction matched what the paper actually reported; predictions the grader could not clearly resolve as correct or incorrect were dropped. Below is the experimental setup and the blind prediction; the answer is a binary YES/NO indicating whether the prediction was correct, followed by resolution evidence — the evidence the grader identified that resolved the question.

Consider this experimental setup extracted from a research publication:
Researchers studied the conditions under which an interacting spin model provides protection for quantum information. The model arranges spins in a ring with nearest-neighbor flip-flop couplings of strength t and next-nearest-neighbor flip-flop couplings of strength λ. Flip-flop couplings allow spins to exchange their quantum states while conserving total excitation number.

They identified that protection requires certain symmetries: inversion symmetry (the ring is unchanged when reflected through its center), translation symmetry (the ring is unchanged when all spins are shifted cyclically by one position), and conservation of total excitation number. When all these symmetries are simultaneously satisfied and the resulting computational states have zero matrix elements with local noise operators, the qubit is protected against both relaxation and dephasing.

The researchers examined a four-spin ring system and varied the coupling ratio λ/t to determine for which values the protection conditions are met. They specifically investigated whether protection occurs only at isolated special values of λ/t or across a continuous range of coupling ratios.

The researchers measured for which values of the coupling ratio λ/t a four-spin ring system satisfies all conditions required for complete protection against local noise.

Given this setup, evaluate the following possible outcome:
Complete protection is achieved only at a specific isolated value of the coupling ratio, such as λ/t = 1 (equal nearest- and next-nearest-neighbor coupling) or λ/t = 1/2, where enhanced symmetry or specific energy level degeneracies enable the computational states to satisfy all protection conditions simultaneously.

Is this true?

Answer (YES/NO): NO